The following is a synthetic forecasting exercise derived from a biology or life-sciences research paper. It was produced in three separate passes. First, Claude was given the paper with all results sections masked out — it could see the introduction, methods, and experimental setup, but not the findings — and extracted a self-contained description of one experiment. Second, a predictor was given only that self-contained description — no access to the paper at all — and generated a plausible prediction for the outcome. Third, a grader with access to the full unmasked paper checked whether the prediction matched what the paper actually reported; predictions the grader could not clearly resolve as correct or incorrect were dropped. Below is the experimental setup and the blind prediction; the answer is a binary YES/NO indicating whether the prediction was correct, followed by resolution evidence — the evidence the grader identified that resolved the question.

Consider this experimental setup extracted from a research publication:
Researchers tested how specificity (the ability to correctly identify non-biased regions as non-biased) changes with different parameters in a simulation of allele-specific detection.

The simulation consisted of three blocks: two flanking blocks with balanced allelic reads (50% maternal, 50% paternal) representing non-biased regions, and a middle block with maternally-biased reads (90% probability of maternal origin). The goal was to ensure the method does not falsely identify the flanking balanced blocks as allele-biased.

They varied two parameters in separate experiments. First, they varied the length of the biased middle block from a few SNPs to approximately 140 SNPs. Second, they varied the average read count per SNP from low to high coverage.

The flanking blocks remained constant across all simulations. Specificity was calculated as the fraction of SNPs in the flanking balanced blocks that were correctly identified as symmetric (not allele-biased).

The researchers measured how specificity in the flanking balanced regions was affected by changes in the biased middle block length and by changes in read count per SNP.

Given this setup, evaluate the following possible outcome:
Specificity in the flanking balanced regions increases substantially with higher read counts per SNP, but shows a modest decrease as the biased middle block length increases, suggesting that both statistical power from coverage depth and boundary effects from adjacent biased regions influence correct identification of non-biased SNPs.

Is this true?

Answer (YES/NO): NO